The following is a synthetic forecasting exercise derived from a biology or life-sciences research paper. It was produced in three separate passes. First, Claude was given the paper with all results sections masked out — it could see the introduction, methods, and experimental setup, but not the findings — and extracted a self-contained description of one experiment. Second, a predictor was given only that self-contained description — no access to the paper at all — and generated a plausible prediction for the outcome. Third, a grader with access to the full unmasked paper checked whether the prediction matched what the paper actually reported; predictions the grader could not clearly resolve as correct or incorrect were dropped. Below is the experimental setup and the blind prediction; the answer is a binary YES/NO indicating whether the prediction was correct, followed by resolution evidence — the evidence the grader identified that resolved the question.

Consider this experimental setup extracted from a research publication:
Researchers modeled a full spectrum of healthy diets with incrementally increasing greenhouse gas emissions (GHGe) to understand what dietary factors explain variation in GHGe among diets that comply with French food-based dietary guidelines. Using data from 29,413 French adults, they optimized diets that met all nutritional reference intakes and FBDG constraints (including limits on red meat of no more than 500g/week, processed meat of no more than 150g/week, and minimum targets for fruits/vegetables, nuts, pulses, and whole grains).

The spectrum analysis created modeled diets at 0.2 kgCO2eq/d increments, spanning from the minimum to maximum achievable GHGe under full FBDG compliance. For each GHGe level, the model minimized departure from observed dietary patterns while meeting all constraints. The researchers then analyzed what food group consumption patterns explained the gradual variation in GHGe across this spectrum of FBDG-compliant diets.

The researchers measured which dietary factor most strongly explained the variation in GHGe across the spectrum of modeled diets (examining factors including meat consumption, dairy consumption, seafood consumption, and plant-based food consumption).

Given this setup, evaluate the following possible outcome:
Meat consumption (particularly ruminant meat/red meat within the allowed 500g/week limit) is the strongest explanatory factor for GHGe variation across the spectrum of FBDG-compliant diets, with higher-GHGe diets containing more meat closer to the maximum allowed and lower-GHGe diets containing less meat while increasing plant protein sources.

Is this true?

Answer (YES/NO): YES